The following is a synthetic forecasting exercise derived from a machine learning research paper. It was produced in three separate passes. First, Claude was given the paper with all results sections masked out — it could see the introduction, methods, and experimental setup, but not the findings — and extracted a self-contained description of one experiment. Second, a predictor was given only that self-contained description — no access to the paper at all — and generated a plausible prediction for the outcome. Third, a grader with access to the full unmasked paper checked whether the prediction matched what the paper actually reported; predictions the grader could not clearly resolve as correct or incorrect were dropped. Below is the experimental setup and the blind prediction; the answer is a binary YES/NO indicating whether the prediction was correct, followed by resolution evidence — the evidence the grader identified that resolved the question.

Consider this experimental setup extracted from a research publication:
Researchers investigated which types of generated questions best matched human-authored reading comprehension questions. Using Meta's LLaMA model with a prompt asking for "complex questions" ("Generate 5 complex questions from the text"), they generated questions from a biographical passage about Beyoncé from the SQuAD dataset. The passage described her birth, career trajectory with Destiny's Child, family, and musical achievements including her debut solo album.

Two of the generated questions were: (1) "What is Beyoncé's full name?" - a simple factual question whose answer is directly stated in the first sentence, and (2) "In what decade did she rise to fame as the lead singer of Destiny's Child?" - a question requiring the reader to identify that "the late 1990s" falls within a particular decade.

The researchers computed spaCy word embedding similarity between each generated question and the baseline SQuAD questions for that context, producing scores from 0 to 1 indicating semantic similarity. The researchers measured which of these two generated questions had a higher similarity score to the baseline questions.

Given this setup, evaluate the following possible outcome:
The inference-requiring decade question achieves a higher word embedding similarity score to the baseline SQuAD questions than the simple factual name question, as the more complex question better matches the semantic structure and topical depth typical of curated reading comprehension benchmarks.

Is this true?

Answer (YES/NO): NO